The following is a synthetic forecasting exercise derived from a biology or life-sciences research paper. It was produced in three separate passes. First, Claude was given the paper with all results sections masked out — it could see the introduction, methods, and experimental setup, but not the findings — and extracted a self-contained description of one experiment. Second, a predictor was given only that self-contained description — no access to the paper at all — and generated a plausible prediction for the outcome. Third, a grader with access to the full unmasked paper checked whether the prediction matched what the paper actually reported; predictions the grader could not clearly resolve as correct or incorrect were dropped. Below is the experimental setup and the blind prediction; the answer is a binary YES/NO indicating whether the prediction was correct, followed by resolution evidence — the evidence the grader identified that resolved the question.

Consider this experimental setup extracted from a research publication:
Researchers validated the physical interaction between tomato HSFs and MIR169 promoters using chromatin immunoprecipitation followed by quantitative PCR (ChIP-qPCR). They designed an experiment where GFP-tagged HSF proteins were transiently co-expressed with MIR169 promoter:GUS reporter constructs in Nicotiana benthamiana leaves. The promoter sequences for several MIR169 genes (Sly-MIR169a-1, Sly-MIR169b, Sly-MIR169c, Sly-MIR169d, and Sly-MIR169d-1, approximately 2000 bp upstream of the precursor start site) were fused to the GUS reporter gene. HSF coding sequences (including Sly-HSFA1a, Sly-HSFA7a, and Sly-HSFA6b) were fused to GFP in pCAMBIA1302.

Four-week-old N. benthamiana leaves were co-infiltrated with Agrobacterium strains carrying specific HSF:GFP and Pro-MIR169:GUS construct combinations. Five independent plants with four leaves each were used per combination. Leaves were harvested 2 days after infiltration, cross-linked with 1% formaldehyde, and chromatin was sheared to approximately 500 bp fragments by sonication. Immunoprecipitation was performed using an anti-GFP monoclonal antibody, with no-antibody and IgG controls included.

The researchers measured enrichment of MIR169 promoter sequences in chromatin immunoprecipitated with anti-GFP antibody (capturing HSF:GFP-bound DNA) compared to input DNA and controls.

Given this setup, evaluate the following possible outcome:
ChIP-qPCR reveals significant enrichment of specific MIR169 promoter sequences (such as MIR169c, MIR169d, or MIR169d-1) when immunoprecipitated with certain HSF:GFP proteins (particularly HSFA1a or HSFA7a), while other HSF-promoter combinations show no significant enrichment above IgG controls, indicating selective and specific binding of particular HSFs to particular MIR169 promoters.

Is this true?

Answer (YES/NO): NO